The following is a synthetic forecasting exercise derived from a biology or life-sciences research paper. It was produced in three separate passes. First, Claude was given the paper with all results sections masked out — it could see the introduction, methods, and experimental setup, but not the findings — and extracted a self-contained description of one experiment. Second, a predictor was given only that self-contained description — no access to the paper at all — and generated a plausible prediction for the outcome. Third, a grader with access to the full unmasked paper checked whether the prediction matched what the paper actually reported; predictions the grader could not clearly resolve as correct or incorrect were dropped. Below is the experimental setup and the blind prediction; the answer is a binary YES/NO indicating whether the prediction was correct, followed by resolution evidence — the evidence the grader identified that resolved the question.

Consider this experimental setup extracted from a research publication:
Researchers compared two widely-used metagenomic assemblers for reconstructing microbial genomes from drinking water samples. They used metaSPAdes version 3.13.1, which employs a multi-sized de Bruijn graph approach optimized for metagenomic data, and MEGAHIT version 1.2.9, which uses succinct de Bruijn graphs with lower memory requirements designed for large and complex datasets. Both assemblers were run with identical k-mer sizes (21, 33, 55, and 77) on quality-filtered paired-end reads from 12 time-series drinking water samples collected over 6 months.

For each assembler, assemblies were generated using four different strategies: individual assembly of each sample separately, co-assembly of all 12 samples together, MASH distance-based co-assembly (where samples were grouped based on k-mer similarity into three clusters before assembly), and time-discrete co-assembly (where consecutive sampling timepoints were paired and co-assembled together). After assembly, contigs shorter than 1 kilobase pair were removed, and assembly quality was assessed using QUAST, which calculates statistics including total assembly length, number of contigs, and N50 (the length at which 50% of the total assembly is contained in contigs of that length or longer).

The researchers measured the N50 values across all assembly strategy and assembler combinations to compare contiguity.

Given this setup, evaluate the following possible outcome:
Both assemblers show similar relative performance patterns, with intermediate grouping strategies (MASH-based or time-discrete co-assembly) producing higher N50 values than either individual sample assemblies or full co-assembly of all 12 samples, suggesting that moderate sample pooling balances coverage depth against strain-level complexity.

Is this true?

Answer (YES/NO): NO